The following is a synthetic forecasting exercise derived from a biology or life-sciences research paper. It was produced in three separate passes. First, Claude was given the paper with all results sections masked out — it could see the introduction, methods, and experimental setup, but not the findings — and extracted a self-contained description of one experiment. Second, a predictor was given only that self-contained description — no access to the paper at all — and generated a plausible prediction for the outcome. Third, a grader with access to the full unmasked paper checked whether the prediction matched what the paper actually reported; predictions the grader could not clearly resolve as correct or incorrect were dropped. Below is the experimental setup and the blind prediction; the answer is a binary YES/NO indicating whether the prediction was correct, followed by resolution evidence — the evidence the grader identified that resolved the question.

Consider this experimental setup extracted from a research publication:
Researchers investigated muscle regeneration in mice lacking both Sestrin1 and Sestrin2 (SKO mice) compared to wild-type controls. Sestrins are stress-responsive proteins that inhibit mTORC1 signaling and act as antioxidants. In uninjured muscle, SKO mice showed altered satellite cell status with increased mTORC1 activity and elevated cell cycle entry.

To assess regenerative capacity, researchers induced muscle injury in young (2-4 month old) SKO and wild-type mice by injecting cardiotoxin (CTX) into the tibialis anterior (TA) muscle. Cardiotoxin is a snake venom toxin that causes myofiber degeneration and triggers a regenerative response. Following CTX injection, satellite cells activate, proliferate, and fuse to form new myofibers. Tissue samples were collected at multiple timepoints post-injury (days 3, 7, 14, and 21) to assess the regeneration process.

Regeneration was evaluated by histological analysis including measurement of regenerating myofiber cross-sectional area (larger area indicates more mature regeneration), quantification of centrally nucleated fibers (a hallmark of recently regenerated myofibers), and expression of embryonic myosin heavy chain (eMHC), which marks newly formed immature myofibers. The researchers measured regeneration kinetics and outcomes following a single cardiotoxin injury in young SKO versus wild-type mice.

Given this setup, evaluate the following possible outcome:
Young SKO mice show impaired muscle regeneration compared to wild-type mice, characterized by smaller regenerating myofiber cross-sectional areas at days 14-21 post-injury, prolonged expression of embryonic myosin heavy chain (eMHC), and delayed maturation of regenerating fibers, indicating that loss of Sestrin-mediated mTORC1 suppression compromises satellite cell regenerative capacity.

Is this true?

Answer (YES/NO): NO